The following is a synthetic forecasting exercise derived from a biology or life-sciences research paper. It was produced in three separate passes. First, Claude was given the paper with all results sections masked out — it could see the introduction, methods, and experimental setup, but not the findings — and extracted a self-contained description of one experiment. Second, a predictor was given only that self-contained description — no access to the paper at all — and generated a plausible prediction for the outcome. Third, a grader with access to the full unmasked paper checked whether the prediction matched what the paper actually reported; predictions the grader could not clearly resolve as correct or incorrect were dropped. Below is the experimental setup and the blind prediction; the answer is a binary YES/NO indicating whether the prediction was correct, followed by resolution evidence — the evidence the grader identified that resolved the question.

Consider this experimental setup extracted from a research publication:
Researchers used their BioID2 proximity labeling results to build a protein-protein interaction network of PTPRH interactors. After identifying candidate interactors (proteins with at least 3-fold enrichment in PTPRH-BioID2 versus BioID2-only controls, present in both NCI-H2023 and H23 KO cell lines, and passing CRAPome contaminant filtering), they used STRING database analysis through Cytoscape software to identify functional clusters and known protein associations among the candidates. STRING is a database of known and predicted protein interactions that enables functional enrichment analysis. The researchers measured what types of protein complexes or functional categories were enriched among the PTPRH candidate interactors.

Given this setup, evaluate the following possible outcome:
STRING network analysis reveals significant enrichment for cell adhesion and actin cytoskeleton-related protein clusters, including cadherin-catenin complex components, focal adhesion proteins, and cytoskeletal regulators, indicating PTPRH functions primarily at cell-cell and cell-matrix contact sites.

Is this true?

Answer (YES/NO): NO